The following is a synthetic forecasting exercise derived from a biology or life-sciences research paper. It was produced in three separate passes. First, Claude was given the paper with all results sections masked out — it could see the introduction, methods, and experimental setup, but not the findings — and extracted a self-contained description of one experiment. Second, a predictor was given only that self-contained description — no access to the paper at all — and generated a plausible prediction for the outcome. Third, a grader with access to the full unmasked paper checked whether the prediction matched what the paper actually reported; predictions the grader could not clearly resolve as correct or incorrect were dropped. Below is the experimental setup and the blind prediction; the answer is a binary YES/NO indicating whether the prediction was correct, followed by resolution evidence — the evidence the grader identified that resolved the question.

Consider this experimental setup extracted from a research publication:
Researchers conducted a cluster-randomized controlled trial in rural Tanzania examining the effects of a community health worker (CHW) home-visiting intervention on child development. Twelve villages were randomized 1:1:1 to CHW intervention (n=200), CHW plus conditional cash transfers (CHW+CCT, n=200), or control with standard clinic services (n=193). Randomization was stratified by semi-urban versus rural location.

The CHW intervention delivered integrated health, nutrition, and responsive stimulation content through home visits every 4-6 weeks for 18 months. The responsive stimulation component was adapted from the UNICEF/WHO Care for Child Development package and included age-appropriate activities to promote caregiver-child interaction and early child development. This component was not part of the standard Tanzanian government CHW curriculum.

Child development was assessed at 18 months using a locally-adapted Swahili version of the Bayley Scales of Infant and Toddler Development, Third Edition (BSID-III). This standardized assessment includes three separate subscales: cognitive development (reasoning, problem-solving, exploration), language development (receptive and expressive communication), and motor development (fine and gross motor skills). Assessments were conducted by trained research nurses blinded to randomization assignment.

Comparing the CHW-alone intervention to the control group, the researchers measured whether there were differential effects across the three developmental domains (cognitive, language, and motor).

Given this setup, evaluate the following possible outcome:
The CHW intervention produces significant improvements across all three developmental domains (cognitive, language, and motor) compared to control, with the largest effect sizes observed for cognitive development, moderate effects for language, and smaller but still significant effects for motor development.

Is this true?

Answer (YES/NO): NO